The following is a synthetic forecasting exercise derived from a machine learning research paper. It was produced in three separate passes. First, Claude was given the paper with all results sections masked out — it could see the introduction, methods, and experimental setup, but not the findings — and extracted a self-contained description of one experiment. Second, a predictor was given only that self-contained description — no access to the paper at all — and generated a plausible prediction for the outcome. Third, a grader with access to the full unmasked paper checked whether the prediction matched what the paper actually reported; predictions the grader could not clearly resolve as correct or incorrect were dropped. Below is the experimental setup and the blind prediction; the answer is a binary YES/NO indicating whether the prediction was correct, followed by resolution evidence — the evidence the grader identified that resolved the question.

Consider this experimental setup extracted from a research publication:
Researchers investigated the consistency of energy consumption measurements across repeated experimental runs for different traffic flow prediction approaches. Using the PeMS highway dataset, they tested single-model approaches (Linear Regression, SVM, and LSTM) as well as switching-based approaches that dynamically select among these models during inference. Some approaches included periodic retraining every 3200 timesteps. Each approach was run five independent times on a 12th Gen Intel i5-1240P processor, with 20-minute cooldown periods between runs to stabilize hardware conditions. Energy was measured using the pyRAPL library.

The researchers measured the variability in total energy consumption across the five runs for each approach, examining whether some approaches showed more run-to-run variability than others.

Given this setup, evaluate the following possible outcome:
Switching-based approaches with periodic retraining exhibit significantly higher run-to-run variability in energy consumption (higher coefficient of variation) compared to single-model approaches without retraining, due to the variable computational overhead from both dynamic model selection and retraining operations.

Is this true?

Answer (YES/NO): NO